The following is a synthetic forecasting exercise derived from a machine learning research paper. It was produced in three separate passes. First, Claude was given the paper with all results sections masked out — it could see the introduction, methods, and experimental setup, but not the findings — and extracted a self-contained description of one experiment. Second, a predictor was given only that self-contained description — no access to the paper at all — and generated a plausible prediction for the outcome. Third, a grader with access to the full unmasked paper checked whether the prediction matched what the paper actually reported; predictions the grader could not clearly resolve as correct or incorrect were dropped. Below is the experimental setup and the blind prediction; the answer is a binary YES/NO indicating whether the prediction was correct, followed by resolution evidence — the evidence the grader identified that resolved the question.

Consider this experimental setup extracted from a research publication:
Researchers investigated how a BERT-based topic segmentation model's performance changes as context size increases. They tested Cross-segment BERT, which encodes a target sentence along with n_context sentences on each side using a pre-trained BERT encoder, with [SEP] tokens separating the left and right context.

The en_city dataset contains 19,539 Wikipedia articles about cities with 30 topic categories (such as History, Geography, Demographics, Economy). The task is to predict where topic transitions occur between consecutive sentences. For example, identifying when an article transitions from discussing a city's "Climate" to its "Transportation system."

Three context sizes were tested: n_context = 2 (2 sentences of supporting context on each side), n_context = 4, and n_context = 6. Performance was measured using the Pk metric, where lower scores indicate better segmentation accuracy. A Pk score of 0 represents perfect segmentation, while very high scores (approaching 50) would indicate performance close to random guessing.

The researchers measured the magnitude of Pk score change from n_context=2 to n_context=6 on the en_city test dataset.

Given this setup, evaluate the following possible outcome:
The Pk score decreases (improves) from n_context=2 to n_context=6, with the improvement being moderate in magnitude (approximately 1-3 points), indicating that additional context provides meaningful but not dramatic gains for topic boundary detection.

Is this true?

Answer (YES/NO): NO